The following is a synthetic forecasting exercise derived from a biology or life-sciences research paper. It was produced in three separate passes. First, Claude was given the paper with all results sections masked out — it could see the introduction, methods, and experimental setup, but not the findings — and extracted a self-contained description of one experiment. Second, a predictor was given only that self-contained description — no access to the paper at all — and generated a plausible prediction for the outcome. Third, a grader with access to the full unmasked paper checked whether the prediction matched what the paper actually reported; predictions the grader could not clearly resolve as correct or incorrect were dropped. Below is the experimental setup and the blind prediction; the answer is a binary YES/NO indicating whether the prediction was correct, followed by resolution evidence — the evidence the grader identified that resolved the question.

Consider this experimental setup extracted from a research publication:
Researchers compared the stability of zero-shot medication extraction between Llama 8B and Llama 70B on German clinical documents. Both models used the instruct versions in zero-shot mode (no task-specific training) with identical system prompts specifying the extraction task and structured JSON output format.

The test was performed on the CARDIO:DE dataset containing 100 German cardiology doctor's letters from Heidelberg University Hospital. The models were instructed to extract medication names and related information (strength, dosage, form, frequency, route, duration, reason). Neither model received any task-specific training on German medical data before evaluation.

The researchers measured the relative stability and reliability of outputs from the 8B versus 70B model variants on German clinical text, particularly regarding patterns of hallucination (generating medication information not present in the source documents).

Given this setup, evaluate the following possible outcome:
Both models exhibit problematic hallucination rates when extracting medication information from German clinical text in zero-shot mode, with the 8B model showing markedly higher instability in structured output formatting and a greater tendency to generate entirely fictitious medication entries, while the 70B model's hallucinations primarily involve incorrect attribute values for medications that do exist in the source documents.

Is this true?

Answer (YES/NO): NO